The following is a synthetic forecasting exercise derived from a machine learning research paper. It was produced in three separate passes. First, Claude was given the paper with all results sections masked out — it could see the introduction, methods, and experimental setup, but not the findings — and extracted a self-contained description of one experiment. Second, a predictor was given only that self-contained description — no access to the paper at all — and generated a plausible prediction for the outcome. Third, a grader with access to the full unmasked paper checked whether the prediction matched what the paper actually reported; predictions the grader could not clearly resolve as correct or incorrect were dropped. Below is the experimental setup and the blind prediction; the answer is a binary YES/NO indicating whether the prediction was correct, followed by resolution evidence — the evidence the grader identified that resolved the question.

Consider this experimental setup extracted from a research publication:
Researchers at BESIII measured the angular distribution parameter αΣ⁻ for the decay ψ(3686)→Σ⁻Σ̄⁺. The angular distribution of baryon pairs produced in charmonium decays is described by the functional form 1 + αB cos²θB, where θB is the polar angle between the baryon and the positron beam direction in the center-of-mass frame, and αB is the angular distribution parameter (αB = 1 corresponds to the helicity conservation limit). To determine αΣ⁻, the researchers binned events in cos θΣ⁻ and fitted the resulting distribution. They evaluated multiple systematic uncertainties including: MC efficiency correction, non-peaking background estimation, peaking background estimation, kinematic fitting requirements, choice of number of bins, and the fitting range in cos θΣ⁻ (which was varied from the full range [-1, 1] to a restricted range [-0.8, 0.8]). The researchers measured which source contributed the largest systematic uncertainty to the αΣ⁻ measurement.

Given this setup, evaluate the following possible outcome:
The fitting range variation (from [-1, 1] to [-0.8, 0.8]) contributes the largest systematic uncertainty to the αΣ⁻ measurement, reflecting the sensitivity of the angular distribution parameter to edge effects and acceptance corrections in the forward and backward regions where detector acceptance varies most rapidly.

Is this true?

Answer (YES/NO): YES